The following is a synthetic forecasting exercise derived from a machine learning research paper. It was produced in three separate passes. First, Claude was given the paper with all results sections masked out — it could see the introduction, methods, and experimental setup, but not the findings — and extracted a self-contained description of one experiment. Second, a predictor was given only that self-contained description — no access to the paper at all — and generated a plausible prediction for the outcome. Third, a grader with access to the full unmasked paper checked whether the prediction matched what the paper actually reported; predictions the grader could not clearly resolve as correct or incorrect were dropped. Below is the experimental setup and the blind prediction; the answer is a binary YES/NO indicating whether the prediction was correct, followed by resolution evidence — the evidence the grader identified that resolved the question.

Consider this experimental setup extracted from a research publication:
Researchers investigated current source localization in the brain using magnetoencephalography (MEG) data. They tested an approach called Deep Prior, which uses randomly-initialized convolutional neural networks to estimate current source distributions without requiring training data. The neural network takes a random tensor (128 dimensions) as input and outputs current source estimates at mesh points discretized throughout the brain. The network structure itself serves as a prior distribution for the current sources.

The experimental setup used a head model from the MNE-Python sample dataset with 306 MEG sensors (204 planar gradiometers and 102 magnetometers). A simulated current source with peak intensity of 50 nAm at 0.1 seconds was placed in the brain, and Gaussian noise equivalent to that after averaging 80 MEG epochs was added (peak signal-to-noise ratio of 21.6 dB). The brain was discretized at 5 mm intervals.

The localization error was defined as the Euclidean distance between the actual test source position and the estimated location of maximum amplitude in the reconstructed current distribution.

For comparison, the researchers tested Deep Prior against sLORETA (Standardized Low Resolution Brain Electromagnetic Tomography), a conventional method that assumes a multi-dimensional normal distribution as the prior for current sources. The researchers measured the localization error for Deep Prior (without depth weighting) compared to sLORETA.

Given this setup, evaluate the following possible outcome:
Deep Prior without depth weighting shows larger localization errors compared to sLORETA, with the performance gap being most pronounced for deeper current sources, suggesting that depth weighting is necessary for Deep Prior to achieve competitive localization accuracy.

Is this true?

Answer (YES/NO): YES